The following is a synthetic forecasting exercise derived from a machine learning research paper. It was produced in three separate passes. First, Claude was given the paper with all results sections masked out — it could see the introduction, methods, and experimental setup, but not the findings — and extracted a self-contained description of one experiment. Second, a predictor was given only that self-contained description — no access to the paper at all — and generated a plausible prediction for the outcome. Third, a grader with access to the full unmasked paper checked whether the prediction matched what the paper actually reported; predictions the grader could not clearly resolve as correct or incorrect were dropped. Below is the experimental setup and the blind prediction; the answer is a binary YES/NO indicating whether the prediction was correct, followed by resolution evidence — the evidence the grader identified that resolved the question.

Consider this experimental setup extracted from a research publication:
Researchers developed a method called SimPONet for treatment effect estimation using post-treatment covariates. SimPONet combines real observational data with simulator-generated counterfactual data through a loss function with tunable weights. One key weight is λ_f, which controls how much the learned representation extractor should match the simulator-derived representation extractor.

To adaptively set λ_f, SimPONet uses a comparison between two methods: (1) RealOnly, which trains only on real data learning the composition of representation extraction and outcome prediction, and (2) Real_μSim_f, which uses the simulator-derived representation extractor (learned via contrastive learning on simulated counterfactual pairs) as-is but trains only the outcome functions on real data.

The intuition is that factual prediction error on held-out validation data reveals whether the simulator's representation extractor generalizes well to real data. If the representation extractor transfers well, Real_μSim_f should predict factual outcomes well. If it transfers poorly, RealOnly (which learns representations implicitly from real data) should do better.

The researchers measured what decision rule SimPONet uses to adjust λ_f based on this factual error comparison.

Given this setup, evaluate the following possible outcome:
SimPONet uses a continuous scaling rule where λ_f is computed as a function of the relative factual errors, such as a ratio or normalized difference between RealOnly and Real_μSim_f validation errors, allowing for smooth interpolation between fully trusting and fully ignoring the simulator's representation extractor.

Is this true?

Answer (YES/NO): NO